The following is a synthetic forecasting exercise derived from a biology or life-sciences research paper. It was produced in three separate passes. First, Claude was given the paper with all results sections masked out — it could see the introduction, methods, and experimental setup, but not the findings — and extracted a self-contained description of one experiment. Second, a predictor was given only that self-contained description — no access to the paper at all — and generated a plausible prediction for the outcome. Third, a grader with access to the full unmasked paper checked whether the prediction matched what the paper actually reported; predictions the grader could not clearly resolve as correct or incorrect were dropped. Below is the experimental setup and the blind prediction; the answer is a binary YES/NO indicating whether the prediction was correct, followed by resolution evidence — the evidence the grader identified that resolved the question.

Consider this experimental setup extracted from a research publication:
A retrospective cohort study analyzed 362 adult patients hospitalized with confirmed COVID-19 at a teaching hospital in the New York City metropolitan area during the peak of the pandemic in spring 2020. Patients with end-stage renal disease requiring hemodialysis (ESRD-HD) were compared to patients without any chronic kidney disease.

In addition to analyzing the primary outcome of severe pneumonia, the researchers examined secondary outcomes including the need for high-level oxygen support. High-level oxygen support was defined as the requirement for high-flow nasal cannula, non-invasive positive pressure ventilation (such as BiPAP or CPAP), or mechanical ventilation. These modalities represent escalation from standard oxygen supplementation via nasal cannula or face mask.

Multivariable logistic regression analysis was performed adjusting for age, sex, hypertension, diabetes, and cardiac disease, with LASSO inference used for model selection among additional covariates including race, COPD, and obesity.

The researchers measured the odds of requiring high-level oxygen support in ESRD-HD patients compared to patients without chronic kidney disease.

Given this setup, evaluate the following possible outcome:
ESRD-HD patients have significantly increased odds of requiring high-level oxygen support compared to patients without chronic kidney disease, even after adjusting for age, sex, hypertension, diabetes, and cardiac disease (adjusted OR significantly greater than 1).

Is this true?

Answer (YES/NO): NO